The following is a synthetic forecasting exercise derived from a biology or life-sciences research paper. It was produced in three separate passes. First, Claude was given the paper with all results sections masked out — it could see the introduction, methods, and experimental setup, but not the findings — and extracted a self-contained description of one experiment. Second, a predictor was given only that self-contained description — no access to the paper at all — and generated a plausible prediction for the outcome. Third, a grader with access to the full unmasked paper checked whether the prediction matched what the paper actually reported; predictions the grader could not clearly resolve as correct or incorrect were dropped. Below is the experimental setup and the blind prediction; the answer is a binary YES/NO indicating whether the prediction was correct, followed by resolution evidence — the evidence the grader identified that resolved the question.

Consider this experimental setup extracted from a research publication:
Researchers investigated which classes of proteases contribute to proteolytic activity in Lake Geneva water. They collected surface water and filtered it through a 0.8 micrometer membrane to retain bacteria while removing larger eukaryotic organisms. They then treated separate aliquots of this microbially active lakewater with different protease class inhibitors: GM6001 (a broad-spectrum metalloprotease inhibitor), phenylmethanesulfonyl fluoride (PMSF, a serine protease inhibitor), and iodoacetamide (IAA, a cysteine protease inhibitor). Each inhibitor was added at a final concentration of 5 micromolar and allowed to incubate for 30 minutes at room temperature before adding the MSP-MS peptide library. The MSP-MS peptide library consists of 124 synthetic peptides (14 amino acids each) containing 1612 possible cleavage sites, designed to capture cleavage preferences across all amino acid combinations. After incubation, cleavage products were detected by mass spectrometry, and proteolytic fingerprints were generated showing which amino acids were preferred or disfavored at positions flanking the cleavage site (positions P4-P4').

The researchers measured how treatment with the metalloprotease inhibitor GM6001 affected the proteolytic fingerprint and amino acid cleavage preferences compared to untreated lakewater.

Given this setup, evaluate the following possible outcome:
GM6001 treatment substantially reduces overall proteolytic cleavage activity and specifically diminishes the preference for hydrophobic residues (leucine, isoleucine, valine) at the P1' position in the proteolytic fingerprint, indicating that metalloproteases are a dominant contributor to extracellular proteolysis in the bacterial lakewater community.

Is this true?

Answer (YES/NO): NO